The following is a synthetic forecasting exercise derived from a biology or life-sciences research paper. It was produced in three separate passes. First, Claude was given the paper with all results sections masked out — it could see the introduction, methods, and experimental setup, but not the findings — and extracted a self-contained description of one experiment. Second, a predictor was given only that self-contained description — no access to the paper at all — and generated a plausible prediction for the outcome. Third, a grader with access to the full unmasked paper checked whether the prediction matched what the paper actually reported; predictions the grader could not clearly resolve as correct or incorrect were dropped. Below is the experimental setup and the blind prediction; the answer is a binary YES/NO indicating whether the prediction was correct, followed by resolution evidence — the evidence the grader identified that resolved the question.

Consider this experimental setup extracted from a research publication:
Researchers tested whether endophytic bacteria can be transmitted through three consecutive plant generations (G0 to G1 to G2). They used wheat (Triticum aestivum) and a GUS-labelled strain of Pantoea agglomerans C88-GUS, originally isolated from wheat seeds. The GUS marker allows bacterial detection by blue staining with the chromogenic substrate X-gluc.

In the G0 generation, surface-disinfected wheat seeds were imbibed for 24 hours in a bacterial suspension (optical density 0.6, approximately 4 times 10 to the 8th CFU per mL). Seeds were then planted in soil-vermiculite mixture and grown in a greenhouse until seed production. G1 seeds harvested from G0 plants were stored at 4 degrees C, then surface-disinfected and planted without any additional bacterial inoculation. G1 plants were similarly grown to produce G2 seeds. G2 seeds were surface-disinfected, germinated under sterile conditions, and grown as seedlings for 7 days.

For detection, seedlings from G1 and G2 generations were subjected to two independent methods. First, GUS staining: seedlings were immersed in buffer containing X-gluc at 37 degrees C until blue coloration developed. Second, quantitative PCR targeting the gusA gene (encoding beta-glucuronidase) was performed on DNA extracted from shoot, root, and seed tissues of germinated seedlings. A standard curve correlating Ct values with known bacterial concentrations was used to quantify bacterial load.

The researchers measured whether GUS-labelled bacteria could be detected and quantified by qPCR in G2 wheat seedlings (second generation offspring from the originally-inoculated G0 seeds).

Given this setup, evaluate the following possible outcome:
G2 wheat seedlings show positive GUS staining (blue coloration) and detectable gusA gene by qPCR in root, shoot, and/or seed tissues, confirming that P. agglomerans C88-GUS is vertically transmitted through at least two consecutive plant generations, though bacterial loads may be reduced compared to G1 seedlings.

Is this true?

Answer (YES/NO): YES